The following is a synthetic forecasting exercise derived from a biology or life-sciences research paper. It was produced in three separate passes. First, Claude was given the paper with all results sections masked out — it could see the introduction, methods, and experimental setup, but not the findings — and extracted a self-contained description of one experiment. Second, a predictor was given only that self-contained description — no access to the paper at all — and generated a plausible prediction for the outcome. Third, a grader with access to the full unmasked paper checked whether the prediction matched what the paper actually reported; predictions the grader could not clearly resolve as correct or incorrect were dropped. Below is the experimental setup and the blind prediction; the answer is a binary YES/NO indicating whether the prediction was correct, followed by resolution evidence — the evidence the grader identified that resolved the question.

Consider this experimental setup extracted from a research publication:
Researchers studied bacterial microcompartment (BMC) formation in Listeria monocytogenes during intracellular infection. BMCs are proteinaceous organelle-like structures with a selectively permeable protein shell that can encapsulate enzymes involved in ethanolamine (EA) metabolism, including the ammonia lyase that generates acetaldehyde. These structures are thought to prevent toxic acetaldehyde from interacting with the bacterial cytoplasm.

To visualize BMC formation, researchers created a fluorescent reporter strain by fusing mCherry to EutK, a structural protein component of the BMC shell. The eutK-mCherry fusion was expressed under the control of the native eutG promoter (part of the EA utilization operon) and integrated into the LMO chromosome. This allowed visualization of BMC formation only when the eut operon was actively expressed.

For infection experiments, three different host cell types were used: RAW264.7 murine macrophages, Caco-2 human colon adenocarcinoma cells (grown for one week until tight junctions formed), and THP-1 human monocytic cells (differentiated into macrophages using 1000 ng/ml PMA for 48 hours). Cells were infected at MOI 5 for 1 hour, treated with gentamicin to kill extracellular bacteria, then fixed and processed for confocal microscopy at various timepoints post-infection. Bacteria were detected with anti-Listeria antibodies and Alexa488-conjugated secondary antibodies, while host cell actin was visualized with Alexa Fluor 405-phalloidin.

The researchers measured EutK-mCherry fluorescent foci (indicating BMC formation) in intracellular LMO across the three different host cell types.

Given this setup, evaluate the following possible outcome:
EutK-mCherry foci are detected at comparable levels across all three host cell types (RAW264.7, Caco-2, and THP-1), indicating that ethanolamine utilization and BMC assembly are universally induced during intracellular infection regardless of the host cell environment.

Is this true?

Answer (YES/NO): NO